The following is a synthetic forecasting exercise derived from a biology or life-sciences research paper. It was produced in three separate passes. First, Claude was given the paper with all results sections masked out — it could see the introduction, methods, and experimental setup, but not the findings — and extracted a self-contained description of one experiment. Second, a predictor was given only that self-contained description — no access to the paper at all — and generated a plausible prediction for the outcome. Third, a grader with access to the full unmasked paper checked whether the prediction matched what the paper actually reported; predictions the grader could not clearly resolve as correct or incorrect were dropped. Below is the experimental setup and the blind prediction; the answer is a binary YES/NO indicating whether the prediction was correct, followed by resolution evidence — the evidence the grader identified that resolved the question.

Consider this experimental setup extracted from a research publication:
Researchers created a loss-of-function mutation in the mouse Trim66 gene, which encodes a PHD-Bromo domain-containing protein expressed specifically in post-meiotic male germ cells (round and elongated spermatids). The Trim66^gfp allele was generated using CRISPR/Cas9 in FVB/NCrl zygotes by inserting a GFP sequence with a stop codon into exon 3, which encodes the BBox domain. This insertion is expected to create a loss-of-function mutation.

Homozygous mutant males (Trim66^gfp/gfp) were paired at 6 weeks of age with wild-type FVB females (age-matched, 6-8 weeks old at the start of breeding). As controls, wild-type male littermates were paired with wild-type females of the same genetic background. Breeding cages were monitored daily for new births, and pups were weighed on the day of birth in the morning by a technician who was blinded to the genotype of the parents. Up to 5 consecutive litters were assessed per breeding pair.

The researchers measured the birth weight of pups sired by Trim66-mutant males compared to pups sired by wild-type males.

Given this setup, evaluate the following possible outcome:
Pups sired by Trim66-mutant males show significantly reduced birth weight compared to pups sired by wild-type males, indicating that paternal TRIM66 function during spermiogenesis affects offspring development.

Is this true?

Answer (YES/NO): NO